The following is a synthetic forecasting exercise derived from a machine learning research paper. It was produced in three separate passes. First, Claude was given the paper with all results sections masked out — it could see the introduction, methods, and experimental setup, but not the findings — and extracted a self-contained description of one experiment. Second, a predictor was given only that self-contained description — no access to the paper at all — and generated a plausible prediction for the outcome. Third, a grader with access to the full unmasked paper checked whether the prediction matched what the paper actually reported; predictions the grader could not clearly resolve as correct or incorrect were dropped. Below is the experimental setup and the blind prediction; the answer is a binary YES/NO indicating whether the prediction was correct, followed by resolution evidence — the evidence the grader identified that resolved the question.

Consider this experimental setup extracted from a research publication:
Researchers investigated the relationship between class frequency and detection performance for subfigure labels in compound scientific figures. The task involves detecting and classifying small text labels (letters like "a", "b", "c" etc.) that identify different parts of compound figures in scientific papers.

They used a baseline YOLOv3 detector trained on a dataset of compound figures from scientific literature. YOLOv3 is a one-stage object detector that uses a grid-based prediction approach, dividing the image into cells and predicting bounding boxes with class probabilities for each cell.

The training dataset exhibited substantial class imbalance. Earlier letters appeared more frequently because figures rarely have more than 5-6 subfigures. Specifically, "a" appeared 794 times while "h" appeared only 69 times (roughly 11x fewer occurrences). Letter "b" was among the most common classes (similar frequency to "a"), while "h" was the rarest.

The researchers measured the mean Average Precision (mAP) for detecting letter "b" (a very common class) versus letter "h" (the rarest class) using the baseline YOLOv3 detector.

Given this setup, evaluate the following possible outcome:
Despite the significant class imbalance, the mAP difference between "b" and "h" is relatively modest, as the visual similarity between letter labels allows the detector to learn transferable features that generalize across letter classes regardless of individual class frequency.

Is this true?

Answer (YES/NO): NO